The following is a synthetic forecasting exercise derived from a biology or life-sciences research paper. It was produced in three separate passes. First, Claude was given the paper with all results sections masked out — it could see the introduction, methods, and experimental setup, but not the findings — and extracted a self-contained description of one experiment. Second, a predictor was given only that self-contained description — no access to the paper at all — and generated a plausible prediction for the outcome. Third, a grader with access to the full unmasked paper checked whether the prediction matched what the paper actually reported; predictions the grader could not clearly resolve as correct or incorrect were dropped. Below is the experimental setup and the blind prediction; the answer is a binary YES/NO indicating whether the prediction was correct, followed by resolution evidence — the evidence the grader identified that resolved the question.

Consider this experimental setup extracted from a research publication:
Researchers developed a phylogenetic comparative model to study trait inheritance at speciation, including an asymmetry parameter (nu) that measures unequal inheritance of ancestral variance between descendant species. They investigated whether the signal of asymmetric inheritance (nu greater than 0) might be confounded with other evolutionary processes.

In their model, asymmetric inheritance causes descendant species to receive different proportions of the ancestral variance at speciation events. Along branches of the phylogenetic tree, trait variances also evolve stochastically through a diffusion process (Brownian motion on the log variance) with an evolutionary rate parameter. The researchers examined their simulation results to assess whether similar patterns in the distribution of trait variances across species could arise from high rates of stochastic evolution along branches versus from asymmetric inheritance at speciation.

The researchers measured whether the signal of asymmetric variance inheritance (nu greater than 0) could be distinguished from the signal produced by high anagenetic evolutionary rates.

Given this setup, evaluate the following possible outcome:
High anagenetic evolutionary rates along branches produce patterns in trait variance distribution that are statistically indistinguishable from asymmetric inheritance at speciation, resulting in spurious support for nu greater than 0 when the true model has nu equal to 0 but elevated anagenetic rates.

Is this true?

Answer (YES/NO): YES